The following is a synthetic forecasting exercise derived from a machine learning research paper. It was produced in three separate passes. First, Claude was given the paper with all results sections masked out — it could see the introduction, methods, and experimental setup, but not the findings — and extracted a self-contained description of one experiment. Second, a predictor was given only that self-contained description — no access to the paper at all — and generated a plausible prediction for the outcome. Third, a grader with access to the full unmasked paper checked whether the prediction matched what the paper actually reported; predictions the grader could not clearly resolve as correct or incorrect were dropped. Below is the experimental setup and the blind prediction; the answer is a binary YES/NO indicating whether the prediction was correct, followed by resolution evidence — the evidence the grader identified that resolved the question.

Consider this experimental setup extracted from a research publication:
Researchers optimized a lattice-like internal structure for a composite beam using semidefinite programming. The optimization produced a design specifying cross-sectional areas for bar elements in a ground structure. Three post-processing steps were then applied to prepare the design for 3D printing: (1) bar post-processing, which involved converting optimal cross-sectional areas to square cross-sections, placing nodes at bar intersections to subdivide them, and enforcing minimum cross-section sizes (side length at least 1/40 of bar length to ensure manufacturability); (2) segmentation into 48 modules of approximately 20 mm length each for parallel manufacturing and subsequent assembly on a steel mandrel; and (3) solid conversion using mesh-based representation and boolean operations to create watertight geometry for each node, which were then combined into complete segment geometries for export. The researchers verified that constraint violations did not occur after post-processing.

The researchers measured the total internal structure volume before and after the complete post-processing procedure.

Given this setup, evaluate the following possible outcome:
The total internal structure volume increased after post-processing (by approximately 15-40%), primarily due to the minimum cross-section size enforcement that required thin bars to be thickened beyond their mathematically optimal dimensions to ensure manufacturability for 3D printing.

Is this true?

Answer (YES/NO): NO